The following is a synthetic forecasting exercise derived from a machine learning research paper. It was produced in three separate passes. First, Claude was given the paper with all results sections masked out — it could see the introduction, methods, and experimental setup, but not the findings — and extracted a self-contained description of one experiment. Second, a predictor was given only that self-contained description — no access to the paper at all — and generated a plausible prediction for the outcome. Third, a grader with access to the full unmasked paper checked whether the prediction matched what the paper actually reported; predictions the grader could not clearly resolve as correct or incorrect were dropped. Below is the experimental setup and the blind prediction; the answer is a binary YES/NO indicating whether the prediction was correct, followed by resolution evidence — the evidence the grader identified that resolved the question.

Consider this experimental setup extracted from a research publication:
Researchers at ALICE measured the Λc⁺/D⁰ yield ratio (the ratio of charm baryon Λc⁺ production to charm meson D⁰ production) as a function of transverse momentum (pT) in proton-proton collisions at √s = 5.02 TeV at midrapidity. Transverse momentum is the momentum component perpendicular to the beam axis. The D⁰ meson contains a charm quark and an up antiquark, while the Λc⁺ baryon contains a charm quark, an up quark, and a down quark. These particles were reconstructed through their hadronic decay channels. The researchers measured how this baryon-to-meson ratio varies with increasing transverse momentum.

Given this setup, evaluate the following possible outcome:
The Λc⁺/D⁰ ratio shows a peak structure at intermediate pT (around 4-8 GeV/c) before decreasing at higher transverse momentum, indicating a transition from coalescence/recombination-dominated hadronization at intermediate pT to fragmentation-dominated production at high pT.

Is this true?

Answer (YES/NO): NO